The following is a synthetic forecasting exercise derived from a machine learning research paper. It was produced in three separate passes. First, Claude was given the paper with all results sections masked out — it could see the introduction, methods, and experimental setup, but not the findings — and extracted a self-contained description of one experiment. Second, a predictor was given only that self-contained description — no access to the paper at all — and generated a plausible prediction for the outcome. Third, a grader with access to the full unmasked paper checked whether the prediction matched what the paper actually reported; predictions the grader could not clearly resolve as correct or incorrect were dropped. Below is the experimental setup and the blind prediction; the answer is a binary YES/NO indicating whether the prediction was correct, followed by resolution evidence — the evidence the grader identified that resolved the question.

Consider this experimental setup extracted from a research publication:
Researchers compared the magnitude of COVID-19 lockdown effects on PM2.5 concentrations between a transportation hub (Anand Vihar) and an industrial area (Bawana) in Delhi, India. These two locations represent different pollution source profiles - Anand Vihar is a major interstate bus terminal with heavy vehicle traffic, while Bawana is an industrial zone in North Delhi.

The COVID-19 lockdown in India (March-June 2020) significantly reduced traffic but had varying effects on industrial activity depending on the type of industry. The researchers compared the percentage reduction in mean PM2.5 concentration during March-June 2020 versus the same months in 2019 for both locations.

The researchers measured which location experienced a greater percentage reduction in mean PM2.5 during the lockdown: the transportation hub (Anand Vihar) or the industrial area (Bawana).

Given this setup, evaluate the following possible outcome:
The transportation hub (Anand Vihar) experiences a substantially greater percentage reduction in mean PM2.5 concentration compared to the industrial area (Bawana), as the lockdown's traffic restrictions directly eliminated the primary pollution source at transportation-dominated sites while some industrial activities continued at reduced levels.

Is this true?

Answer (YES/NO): YES